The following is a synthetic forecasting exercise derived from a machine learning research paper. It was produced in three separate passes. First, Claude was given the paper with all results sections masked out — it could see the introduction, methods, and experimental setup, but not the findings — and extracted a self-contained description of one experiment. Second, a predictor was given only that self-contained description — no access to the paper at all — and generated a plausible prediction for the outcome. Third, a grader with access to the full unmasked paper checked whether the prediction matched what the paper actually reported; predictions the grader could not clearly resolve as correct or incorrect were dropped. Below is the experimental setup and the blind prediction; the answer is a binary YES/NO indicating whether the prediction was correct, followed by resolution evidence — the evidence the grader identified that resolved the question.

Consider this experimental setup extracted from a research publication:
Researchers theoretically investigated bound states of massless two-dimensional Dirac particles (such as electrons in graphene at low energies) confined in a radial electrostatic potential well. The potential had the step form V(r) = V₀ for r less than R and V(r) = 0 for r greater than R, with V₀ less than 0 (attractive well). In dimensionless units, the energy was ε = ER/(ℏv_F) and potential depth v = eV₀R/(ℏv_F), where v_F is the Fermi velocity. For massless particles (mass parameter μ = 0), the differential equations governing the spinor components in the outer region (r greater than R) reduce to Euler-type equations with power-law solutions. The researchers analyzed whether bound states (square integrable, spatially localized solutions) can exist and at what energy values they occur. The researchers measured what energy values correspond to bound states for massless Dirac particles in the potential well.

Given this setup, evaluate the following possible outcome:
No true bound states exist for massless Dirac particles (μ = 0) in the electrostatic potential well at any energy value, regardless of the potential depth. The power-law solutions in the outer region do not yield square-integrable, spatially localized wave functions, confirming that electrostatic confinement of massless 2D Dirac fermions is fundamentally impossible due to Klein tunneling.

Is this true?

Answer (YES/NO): NO